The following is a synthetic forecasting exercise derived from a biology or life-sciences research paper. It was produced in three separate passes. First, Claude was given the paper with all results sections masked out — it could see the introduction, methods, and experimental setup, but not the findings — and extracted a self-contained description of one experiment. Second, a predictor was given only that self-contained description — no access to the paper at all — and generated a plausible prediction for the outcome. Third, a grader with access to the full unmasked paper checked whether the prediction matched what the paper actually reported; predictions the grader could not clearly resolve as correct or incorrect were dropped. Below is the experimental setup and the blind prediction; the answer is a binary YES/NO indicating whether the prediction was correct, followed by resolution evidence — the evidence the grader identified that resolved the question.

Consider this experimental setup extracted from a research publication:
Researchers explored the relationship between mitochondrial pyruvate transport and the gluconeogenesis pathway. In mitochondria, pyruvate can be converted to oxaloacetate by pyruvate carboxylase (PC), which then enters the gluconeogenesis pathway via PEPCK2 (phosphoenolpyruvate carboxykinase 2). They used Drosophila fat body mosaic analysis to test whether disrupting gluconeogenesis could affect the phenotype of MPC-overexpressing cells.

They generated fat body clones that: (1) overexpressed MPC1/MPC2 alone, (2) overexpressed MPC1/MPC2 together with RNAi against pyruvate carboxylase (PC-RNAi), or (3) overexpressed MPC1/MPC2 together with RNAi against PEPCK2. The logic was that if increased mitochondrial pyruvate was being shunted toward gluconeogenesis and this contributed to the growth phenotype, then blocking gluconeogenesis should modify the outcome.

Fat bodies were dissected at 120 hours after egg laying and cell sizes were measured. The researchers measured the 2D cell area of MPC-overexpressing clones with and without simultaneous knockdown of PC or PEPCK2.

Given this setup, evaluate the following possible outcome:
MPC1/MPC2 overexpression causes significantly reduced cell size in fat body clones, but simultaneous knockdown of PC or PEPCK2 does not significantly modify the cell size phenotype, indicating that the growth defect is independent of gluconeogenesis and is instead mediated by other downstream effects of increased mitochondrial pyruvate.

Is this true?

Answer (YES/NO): NO